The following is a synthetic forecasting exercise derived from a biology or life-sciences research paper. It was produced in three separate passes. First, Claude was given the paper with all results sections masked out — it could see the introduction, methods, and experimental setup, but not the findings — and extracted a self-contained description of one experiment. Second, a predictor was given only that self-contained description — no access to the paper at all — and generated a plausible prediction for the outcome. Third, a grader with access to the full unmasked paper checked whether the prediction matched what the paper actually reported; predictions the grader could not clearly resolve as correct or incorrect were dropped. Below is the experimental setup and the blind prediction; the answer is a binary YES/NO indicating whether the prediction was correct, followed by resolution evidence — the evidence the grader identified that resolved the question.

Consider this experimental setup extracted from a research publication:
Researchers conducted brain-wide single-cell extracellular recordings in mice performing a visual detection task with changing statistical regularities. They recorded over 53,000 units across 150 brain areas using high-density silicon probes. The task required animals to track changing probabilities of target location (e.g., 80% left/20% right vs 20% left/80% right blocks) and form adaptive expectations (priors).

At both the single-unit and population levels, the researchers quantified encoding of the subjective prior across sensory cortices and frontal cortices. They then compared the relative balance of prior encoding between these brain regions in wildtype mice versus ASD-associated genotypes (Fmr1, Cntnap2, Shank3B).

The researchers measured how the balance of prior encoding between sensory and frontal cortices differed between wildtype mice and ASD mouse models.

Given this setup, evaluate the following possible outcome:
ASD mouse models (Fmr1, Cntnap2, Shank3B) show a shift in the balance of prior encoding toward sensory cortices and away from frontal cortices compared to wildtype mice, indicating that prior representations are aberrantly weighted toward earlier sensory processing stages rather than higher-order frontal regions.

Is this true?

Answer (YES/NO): NO